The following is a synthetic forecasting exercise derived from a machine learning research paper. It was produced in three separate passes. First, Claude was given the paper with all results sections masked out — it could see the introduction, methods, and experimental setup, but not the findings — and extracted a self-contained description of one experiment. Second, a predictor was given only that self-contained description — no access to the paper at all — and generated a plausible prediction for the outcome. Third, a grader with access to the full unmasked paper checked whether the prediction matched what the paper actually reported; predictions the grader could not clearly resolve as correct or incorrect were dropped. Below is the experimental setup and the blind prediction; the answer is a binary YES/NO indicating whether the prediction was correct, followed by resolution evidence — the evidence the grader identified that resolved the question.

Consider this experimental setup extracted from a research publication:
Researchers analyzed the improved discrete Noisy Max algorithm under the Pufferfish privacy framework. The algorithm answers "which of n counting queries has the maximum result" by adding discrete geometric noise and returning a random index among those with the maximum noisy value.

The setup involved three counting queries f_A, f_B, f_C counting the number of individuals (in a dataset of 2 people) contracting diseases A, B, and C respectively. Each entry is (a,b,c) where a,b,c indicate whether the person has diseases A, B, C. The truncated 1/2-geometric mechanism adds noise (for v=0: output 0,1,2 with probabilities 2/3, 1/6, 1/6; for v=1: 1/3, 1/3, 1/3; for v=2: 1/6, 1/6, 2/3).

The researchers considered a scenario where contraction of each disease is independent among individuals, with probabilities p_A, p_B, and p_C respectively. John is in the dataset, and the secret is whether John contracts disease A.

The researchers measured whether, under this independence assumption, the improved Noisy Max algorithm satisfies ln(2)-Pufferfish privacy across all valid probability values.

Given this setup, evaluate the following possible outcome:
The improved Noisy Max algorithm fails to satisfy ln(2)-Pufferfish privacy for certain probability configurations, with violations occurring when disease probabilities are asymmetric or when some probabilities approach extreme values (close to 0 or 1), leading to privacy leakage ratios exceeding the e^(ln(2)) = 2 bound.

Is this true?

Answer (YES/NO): NO